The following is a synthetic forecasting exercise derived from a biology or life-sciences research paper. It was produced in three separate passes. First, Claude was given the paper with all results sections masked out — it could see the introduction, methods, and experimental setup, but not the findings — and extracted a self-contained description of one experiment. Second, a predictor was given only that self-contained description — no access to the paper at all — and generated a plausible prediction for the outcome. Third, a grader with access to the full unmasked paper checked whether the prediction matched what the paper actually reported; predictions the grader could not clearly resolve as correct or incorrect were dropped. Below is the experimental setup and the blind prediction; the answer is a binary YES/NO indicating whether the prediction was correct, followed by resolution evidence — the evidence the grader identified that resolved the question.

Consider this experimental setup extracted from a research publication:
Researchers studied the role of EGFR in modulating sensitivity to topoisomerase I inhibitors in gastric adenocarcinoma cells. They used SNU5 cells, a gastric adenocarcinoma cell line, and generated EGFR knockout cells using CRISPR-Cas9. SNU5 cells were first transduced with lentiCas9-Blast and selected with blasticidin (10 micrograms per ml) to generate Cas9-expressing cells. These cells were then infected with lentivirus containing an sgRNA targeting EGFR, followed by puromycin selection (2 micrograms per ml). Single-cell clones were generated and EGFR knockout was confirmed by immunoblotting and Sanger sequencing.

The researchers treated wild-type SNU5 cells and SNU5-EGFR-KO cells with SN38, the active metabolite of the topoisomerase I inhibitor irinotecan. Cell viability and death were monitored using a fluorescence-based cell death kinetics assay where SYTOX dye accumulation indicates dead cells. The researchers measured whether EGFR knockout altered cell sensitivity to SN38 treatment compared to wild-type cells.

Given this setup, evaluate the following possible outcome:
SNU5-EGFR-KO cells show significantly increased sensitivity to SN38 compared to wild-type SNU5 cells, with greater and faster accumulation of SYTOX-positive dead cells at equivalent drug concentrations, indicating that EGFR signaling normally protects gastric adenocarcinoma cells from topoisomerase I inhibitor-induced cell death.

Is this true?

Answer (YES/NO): NO